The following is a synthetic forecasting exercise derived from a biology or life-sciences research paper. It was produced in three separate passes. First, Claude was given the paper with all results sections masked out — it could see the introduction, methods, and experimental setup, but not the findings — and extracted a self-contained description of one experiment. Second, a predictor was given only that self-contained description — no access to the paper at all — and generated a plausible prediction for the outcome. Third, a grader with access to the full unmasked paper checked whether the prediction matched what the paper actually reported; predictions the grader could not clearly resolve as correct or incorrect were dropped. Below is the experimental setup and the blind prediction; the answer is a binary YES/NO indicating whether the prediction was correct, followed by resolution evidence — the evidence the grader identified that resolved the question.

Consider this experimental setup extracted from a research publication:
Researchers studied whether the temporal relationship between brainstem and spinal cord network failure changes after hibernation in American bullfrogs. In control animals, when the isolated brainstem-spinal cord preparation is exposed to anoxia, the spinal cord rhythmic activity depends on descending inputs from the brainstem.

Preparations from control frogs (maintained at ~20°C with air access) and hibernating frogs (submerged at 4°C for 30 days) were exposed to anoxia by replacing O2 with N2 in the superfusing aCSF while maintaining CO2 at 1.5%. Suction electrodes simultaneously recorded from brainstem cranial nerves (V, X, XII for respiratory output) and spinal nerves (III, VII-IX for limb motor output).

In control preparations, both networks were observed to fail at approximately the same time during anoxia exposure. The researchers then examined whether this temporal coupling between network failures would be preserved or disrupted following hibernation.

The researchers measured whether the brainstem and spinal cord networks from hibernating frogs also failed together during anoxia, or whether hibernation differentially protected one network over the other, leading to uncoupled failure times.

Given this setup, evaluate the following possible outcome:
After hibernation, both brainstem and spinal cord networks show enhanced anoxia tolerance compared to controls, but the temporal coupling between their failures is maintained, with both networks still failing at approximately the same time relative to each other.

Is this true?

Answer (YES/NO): NO